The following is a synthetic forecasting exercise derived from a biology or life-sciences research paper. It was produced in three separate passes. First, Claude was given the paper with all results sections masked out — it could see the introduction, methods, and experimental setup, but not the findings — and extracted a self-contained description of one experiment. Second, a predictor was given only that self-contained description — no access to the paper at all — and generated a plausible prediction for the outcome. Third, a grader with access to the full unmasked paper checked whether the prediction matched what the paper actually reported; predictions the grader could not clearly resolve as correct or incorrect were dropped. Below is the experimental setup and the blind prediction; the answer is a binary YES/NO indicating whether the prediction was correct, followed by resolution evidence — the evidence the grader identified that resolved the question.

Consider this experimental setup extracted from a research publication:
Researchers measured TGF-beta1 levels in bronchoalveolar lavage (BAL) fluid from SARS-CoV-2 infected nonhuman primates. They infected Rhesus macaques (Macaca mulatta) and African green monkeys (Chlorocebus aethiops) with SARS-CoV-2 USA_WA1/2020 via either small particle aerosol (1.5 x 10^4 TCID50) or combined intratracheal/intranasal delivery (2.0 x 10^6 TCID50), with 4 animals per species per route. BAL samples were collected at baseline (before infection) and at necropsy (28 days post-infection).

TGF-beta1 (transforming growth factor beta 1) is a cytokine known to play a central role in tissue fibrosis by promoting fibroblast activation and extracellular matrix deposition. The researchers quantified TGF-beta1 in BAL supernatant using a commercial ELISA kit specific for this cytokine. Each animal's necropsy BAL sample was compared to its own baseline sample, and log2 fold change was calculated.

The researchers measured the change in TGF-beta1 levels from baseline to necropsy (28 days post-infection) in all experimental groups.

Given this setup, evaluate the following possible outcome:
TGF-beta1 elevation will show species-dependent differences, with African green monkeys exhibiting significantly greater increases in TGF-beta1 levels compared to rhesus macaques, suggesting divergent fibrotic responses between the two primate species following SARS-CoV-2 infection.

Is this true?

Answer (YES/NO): NO